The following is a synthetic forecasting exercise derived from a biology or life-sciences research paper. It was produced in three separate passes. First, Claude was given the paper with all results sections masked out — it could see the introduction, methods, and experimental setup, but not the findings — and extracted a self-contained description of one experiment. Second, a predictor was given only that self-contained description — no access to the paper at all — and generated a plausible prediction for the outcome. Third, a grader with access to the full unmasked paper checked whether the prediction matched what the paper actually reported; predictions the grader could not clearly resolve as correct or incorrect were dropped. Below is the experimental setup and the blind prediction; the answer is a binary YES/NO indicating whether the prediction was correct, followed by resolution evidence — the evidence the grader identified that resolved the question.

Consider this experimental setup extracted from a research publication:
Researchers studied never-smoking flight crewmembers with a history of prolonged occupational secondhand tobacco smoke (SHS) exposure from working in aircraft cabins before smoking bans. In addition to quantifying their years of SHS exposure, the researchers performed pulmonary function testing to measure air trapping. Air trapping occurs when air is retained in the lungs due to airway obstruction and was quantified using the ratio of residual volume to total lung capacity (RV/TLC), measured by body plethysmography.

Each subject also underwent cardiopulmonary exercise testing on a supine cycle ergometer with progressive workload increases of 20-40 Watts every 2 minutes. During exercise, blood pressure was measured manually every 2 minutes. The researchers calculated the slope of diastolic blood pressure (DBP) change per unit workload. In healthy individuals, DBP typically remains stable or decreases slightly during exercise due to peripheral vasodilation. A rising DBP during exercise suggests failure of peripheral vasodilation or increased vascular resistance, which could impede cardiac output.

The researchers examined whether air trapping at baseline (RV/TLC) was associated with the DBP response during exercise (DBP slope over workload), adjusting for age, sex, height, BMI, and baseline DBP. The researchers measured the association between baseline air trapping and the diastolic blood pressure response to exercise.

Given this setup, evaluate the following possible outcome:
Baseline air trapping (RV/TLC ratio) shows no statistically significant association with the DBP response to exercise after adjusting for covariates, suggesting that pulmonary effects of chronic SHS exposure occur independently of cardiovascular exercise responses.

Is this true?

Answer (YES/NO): YES